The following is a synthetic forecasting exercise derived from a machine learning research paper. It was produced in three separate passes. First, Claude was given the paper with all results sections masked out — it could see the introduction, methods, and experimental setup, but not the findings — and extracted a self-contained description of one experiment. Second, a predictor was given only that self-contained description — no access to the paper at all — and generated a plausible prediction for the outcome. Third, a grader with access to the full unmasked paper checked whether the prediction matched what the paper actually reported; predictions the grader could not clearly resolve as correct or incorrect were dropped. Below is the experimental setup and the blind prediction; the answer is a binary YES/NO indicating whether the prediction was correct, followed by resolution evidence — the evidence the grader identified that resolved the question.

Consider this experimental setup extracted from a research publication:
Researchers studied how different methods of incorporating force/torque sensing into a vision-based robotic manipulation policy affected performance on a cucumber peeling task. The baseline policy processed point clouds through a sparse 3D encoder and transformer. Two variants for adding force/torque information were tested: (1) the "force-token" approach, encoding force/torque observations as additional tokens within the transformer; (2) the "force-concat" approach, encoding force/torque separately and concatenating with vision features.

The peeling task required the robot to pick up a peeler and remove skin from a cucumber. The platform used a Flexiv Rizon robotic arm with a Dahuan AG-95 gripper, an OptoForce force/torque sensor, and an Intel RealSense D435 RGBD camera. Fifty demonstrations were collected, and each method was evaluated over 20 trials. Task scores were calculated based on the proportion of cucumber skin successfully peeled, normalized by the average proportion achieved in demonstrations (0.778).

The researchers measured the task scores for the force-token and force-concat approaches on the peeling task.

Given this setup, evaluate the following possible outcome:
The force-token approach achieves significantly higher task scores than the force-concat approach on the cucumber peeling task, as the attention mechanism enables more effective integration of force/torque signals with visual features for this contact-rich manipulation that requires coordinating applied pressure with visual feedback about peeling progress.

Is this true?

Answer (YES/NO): NO